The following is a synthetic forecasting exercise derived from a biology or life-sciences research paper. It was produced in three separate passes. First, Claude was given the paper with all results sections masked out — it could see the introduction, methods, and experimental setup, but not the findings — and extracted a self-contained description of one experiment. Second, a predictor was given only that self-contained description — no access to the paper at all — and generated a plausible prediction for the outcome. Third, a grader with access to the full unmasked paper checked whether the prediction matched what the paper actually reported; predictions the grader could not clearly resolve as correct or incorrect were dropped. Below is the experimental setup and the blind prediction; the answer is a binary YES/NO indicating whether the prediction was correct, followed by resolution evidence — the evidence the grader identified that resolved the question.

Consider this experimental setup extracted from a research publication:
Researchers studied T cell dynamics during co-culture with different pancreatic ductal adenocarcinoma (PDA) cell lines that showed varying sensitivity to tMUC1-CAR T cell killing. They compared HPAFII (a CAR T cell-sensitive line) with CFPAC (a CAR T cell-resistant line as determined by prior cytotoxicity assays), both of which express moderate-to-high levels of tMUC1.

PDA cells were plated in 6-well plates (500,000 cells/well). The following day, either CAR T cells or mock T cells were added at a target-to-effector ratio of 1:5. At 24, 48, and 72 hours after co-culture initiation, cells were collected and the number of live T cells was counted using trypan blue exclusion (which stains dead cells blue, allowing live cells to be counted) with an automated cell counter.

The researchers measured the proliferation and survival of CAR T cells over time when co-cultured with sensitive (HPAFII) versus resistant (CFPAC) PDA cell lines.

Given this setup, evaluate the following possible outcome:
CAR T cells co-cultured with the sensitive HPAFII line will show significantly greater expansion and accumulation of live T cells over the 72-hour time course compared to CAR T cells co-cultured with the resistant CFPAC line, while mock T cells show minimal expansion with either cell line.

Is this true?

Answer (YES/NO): NO